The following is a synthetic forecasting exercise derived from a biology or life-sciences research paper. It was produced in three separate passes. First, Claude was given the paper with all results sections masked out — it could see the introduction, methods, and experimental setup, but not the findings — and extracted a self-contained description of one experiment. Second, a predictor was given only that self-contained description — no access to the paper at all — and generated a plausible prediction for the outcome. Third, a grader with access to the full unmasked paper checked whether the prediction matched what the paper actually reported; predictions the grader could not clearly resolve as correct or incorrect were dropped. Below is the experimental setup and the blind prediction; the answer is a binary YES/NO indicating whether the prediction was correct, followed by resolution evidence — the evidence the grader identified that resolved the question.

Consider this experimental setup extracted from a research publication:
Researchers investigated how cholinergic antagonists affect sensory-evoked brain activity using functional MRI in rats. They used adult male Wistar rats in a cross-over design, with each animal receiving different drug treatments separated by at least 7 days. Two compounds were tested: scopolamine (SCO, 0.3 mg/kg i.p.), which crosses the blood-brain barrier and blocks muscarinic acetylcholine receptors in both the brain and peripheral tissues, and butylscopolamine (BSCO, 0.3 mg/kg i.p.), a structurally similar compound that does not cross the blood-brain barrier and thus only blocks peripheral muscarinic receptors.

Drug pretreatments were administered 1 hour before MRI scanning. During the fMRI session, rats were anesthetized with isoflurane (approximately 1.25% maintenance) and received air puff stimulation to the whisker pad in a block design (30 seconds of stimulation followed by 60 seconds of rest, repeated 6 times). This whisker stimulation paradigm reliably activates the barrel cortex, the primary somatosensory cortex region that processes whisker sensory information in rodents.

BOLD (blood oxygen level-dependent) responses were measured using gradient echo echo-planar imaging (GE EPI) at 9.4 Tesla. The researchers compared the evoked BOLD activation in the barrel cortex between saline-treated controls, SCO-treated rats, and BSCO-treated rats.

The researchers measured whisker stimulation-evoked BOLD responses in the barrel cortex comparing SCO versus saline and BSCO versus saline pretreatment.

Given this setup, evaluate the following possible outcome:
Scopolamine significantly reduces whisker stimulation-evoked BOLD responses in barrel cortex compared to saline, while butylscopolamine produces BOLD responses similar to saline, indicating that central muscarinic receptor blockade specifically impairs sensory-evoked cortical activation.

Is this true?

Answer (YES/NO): YES